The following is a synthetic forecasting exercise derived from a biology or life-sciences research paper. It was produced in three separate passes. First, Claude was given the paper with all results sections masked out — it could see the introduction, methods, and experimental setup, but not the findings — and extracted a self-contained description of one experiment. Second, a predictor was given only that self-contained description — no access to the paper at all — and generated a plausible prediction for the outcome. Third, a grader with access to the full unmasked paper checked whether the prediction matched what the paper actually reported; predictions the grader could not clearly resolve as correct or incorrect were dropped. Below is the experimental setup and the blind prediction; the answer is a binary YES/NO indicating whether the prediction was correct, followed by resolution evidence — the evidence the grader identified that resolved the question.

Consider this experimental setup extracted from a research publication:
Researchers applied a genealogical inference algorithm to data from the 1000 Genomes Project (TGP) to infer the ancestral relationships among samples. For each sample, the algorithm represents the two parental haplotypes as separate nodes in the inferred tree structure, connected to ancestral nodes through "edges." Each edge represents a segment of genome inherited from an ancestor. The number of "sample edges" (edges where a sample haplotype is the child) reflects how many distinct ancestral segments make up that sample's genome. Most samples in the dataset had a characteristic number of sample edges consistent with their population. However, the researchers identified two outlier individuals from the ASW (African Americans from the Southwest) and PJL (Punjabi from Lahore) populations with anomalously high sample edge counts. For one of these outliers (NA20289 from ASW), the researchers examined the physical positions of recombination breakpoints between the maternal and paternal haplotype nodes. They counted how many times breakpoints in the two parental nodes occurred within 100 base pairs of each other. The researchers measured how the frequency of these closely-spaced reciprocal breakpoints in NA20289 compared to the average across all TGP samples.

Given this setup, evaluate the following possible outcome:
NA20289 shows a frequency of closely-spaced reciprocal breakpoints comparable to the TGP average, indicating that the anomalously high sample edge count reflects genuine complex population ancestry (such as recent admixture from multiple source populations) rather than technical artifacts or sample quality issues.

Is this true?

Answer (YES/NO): NO